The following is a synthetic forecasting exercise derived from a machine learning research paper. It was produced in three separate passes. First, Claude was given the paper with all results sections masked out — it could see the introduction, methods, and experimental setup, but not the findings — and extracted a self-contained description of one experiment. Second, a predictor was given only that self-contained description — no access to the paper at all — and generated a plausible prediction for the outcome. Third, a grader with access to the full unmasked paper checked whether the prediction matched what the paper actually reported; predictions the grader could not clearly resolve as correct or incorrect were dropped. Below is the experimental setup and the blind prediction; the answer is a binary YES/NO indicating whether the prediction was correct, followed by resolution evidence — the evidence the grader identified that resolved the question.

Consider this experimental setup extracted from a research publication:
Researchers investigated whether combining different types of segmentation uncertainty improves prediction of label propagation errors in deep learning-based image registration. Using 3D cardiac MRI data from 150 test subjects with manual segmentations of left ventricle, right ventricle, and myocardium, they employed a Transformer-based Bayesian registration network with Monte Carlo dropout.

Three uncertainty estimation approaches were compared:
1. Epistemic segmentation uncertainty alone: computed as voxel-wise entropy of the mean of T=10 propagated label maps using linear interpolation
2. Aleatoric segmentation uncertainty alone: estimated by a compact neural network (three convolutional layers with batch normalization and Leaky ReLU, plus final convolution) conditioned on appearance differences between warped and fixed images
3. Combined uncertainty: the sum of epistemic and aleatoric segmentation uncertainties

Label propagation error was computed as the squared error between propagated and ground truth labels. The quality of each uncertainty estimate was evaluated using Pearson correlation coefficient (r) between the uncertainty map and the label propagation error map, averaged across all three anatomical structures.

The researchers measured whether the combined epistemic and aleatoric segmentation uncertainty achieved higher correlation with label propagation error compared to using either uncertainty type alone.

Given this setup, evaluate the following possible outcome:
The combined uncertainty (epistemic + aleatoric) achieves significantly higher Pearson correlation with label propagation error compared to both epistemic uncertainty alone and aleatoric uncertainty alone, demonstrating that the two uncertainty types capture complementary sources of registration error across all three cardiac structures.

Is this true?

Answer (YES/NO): NO